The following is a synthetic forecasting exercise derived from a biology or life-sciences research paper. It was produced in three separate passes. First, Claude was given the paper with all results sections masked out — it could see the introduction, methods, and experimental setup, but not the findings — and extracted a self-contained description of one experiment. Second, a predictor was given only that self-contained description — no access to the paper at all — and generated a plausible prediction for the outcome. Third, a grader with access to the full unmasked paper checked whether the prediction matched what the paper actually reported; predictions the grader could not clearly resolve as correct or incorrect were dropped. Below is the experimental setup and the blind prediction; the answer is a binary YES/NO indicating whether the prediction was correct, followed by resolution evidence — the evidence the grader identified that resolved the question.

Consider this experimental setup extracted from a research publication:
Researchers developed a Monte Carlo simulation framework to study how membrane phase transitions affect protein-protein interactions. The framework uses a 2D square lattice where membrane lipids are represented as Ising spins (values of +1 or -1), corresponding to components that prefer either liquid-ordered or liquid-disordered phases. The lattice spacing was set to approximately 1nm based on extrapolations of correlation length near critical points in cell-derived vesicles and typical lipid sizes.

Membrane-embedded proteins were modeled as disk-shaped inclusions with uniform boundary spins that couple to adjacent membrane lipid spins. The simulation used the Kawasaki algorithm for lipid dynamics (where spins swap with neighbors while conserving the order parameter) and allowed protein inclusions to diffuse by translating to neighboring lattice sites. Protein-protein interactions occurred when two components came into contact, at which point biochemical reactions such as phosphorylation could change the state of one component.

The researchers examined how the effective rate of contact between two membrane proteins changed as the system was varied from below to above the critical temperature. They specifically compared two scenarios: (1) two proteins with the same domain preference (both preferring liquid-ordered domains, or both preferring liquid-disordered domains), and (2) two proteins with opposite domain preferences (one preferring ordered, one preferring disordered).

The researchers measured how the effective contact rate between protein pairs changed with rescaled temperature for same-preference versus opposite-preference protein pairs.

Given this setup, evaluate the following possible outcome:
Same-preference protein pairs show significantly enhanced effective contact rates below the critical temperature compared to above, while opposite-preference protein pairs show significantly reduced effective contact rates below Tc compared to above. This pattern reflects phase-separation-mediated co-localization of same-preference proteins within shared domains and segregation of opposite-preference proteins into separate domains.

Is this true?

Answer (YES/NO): YES